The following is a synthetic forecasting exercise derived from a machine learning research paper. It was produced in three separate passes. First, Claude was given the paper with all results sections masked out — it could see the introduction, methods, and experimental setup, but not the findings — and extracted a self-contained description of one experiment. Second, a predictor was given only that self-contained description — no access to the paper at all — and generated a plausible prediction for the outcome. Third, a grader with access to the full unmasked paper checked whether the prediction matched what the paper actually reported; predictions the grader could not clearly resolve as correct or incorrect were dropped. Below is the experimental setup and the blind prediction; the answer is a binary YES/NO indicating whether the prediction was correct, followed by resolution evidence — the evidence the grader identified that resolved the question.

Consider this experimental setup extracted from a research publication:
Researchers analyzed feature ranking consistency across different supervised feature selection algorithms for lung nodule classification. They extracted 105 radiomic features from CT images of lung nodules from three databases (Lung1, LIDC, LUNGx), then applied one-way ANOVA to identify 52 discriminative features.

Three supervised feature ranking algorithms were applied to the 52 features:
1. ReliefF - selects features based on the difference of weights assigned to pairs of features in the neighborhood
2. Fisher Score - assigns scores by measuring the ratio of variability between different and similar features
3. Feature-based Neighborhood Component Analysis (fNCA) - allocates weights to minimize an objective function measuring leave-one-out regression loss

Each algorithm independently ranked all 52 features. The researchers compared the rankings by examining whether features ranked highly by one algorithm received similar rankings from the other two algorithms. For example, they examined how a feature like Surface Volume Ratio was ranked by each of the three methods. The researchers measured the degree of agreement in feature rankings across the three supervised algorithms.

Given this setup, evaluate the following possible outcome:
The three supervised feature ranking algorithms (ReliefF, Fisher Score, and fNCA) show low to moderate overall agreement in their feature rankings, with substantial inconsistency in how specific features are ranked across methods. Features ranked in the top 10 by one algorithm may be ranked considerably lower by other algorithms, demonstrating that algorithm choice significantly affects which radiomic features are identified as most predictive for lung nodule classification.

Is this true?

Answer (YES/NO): YES